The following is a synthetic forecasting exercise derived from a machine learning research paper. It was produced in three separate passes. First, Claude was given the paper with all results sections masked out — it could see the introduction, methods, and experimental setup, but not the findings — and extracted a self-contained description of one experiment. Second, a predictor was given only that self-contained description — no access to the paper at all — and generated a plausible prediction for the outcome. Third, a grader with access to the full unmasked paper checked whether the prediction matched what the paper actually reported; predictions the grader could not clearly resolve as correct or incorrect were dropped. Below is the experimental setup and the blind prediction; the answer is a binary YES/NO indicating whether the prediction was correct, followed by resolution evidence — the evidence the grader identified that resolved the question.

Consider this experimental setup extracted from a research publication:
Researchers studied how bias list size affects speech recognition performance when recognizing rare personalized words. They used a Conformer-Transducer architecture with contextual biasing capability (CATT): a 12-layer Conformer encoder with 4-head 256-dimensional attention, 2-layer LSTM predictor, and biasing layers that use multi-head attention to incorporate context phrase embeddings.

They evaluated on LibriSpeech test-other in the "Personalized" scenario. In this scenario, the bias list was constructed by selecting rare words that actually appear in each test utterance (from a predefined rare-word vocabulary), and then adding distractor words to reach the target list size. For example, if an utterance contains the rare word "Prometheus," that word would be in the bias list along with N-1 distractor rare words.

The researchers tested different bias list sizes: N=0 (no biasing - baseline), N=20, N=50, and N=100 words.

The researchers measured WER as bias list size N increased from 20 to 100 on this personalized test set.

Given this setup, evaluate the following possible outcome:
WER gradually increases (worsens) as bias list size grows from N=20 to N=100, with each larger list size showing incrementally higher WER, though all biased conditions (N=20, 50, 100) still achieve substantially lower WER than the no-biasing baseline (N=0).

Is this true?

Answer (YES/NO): YES